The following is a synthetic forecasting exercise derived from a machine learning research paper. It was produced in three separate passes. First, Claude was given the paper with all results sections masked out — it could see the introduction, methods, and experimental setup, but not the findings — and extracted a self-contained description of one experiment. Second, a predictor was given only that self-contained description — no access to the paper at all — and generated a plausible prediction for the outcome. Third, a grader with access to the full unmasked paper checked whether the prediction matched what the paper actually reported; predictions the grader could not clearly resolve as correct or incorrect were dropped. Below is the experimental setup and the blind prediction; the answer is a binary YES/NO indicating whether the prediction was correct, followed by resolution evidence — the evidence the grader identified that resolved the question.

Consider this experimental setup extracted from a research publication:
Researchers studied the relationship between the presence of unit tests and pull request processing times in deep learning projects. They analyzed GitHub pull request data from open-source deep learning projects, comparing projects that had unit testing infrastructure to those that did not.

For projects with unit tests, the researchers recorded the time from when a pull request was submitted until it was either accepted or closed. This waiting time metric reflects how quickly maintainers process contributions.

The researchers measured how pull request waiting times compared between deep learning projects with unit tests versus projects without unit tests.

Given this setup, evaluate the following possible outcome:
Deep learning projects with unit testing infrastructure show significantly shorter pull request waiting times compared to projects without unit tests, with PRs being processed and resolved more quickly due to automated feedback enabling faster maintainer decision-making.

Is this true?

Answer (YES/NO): NO